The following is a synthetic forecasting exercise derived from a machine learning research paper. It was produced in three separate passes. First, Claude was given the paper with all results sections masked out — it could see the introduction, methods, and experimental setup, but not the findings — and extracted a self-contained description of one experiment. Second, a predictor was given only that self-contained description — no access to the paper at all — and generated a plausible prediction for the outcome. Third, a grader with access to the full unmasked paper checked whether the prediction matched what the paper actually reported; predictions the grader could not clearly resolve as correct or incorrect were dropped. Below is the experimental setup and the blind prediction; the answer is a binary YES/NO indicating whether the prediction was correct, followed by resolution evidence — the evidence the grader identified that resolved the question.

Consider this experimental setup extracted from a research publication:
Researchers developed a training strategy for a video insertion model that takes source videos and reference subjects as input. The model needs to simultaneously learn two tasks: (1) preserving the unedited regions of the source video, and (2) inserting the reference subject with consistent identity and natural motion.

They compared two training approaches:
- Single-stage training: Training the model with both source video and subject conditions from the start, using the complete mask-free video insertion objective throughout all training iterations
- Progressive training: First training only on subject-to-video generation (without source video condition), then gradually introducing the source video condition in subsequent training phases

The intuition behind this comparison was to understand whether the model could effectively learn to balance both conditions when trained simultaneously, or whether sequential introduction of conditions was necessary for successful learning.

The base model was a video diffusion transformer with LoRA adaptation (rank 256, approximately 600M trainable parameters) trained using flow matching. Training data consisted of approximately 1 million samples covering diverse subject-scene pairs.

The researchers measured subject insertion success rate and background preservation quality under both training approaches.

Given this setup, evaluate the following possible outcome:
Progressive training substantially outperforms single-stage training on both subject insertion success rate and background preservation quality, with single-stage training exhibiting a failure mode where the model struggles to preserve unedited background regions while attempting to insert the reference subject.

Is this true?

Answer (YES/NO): NO